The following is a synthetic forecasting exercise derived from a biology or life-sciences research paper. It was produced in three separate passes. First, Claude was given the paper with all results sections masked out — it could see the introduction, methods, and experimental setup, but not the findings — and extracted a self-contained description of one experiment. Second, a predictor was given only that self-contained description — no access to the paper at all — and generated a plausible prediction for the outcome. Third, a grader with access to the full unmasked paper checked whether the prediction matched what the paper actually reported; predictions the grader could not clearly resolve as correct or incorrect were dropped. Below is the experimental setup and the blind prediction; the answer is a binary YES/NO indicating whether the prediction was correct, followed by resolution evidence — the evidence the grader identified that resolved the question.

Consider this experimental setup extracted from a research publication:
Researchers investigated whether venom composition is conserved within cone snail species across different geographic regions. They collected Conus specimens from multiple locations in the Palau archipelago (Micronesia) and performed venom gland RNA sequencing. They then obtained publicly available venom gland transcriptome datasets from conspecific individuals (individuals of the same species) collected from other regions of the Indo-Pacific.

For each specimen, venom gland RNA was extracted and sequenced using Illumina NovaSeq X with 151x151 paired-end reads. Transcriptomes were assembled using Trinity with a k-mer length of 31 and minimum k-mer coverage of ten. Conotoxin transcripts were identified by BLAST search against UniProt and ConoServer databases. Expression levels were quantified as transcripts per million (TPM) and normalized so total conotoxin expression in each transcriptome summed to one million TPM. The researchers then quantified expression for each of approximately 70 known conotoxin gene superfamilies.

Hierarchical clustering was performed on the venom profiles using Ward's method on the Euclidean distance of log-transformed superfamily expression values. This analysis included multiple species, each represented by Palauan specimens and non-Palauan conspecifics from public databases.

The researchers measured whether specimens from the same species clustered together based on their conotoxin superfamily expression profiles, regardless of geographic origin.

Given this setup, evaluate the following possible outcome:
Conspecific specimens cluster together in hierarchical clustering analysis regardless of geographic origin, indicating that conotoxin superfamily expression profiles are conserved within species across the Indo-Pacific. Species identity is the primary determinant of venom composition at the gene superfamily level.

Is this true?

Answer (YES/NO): YES